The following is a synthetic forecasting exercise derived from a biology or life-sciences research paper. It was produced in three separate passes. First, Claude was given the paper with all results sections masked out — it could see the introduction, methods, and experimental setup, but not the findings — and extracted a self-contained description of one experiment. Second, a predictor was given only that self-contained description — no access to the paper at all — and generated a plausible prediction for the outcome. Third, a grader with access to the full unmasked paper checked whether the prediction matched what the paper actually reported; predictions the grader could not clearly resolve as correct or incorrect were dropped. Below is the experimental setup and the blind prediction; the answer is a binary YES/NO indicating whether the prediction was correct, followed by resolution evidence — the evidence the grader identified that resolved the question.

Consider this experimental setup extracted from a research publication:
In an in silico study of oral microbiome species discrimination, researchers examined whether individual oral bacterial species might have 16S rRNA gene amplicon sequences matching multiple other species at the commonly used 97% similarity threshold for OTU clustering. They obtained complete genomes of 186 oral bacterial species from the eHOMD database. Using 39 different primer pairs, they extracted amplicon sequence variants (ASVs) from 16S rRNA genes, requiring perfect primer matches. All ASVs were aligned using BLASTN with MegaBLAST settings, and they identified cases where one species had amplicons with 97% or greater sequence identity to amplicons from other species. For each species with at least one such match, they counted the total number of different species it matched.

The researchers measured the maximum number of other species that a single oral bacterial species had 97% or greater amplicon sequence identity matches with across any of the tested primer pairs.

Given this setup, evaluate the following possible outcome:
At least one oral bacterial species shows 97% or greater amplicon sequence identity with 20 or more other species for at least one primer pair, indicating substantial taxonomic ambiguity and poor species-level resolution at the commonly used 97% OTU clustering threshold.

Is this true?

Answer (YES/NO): NO